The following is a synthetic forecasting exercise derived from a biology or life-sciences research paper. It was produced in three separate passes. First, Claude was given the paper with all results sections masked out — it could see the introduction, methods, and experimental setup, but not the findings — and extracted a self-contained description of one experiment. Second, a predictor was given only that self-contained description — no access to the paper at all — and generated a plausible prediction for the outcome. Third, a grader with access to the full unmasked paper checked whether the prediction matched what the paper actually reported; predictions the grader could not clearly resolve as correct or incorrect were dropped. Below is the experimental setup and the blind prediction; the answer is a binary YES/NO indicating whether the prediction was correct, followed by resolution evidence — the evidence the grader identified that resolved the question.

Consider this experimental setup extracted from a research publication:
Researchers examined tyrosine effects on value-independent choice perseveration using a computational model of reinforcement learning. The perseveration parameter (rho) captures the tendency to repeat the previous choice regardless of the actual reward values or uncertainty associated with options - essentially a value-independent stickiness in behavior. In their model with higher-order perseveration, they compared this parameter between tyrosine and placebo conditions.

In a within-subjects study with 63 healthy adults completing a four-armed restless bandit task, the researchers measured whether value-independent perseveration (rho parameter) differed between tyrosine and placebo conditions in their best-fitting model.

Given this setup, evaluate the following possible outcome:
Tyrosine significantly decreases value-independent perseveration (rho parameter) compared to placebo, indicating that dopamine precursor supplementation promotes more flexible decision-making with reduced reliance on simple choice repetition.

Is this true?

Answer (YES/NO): YES